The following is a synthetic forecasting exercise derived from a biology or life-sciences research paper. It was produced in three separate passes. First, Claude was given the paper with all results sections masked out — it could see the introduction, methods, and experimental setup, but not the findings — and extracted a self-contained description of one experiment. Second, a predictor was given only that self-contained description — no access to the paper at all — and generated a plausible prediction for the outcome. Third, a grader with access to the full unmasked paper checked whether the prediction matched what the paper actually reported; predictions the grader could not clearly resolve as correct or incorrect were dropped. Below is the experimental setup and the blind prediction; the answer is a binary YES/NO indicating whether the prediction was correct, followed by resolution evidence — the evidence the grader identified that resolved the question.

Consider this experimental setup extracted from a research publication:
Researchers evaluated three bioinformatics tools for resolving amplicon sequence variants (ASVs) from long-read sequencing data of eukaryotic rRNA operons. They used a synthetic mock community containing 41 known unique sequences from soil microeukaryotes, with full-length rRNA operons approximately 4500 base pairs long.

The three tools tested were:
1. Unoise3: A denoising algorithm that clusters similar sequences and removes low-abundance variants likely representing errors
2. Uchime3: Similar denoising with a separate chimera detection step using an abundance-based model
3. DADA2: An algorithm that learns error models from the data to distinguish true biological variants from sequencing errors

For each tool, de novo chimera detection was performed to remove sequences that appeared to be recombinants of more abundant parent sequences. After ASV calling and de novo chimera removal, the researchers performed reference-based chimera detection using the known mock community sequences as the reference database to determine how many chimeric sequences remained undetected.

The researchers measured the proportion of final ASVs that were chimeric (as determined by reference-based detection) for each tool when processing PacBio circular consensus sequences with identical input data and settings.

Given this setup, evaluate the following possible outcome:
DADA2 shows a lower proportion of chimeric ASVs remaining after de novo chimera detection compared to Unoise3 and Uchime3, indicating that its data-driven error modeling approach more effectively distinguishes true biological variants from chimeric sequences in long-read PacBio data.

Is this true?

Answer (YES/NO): NO